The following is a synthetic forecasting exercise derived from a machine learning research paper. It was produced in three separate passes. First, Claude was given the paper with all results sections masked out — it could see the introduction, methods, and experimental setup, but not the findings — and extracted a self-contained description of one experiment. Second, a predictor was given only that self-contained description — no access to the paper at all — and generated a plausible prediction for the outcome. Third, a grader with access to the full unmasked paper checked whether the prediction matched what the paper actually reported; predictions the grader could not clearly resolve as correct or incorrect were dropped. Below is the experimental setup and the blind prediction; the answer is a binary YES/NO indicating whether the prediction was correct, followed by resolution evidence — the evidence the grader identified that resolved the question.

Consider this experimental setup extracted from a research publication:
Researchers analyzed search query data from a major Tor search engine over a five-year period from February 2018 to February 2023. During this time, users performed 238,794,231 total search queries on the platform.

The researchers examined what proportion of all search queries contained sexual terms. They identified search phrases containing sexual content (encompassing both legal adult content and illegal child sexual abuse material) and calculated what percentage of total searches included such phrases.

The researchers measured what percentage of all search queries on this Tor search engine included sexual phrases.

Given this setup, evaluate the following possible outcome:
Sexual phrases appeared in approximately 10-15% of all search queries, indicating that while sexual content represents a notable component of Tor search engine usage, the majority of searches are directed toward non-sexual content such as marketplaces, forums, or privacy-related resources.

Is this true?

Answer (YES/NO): NO